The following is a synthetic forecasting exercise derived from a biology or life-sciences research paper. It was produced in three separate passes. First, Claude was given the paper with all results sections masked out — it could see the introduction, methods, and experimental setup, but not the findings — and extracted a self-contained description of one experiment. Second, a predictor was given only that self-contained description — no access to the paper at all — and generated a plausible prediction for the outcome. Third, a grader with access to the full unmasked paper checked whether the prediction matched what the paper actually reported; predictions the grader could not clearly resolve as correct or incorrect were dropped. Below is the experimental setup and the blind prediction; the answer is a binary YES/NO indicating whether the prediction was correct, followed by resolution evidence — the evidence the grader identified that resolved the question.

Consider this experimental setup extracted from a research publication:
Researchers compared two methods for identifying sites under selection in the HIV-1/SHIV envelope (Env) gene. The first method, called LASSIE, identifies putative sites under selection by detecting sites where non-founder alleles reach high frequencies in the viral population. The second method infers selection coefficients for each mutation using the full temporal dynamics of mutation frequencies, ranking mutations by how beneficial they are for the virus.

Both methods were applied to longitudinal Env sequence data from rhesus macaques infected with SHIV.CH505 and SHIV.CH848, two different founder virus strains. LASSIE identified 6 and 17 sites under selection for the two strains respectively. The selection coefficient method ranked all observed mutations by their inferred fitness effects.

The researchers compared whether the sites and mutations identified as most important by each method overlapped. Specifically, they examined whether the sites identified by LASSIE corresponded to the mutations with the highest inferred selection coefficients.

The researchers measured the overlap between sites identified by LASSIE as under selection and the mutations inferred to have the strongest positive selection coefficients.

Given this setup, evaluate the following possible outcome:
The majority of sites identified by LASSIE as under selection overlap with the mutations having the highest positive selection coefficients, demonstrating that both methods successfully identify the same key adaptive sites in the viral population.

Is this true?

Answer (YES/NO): NO